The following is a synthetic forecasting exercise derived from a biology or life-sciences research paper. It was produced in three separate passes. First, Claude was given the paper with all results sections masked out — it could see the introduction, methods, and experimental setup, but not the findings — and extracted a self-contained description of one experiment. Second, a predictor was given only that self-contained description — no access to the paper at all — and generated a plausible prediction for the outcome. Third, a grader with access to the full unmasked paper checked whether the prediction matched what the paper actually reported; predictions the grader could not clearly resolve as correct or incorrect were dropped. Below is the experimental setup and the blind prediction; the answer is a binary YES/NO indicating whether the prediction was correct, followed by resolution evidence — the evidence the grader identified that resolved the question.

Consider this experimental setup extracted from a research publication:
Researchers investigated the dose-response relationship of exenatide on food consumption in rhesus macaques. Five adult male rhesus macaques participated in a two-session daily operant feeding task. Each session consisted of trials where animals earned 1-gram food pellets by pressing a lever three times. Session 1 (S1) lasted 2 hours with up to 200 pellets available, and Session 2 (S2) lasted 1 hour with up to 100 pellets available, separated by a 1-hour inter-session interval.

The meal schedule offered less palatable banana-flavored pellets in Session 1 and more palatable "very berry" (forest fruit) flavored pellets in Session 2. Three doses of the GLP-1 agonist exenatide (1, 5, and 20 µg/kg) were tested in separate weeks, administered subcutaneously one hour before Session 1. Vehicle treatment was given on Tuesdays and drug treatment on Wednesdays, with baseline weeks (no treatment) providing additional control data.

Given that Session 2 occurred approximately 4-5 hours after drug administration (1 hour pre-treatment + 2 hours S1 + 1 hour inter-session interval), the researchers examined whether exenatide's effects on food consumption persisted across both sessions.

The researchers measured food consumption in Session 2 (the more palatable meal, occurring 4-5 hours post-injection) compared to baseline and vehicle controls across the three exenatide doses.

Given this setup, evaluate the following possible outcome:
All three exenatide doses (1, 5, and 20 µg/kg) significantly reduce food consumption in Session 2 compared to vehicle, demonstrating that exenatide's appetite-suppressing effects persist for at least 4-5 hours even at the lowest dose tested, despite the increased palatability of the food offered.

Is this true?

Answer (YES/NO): NO